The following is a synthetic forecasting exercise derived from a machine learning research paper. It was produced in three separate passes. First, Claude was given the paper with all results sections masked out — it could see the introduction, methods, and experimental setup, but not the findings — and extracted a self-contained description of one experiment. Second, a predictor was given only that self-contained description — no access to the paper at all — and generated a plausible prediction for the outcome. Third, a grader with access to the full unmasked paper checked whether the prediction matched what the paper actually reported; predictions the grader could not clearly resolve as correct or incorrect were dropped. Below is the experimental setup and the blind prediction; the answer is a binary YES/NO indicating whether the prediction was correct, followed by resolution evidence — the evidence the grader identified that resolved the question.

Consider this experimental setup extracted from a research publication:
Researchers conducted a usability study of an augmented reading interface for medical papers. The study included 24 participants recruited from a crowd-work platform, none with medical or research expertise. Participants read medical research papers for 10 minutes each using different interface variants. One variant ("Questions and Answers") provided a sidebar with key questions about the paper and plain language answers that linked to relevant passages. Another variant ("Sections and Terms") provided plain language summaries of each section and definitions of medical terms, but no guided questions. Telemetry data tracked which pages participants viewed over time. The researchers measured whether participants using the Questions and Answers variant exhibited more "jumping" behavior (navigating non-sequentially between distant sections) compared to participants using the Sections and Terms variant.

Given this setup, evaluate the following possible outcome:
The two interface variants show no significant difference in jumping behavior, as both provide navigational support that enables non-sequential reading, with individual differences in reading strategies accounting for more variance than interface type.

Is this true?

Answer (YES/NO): NO